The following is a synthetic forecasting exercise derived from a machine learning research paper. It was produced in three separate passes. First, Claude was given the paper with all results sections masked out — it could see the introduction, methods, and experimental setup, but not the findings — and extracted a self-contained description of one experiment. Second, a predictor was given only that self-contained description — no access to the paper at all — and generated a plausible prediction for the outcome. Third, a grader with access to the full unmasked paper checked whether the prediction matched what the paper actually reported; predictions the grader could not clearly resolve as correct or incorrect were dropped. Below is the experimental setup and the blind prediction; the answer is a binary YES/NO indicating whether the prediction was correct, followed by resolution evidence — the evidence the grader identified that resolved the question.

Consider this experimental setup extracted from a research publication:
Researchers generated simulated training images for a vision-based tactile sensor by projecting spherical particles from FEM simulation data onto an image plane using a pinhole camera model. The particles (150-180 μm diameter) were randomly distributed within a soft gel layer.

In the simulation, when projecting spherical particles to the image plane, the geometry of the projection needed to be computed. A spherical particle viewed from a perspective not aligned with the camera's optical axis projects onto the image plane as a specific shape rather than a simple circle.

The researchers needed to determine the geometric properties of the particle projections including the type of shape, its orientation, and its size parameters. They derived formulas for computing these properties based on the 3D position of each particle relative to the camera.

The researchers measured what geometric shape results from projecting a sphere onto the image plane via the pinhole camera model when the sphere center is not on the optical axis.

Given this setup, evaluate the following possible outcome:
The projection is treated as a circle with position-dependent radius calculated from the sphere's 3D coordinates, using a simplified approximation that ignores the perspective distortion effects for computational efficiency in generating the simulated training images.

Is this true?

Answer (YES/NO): NO